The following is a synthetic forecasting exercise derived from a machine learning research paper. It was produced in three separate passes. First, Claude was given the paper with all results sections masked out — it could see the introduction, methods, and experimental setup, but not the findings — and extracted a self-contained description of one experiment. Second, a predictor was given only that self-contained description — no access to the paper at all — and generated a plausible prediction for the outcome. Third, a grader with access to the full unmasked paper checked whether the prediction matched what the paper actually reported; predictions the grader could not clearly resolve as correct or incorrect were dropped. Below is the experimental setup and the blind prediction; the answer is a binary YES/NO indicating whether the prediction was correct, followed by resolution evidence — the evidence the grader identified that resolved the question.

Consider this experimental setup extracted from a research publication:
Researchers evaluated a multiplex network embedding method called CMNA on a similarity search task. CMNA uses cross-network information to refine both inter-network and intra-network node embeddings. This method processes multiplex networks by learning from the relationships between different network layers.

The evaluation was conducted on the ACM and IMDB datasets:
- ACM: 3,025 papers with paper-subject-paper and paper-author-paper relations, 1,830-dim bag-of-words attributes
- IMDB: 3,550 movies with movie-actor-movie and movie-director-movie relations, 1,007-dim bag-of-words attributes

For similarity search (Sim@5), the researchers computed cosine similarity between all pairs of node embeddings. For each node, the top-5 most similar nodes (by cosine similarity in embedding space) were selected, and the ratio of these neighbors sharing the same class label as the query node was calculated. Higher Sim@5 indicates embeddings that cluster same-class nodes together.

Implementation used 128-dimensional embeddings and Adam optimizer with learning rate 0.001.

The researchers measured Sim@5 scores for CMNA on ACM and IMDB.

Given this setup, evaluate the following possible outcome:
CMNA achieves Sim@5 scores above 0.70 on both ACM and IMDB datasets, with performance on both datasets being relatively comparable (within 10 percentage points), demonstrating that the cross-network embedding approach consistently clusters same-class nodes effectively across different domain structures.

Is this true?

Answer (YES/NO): NO